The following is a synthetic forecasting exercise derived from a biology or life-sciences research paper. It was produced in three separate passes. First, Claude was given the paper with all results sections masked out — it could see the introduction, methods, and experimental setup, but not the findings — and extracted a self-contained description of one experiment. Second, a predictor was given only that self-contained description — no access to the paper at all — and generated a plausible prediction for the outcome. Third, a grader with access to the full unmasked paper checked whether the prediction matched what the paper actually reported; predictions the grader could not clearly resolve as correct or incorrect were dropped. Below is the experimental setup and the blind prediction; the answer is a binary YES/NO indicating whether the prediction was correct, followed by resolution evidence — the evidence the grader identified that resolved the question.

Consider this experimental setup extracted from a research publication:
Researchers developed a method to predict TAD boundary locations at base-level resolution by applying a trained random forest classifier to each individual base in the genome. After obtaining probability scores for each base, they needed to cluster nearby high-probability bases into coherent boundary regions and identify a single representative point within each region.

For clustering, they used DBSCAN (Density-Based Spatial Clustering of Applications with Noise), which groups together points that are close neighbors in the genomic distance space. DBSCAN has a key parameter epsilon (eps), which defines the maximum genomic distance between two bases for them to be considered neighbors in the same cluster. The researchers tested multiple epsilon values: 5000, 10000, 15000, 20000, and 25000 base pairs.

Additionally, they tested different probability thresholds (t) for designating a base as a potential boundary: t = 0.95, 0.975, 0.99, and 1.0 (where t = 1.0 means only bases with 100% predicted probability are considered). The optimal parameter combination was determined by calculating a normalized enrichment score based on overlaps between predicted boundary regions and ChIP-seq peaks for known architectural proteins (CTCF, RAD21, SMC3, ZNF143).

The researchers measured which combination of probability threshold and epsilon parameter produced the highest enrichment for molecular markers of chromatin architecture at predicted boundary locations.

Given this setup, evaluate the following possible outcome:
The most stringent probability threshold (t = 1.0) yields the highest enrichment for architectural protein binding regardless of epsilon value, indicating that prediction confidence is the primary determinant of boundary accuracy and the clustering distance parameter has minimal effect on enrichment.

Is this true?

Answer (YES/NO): NO